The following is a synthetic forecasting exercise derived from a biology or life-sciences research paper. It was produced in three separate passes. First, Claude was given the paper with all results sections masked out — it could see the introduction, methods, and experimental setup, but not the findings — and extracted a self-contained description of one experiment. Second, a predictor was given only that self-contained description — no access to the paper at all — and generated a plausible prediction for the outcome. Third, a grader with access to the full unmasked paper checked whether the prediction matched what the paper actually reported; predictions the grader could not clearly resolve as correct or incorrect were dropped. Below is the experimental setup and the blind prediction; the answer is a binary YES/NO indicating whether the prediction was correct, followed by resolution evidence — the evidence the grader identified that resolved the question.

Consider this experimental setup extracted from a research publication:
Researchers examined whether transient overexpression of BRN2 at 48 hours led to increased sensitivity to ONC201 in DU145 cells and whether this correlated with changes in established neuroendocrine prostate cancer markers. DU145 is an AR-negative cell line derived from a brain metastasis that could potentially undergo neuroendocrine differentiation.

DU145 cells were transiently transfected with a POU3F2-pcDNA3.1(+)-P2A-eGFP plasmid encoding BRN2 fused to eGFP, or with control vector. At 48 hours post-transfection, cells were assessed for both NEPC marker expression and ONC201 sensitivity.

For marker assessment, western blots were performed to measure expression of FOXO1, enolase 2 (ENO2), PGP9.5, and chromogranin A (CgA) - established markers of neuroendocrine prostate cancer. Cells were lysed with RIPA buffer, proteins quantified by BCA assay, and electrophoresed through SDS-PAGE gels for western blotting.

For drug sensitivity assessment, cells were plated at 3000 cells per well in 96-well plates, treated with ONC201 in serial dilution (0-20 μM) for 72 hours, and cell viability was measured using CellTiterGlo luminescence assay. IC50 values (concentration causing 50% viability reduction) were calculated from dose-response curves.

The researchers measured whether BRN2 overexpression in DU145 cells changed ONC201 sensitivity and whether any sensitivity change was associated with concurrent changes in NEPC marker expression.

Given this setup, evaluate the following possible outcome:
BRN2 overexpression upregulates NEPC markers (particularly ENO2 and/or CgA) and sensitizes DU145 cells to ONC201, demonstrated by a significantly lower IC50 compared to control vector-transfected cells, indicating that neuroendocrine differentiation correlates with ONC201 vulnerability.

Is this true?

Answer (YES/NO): NO